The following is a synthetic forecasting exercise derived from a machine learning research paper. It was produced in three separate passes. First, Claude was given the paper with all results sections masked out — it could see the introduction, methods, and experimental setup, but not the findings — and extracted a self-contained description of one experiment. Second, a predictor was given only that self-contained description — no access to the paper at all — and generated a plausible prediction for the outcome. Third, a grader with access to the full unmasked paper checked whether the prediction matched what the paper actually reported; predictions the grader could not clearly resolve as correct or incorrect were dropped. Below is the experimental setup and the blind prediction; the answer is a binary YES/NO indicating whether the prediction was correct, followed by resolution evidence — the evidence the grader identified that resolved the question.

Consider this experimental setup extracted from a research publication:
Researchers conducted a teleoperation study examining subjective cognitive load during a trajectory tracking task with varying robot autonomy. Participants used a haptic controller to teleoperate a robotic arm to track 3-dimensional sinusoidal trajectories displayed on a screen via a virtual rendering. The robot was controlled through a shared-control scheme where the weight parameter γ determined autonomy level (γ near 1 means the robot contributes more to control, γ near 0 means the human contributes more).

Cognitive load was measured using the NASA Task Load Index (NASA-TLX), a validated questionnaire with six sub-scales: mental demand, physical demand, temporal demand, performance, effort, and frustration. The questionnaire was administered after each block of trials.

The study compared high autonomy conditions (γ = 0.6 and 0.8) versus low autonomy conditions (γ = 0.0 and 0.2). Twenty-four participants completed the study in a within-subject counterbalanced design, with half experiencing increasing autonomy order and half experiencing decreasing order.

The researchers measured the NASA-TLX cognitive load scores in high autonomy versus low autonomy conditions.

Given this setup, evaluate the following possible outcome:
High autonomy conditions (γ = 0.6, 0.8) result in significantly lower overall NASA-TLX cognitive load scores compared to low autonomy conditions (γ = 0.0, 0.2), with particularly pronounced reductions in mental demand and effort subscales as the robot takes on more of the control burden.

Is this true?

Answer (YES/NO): NO